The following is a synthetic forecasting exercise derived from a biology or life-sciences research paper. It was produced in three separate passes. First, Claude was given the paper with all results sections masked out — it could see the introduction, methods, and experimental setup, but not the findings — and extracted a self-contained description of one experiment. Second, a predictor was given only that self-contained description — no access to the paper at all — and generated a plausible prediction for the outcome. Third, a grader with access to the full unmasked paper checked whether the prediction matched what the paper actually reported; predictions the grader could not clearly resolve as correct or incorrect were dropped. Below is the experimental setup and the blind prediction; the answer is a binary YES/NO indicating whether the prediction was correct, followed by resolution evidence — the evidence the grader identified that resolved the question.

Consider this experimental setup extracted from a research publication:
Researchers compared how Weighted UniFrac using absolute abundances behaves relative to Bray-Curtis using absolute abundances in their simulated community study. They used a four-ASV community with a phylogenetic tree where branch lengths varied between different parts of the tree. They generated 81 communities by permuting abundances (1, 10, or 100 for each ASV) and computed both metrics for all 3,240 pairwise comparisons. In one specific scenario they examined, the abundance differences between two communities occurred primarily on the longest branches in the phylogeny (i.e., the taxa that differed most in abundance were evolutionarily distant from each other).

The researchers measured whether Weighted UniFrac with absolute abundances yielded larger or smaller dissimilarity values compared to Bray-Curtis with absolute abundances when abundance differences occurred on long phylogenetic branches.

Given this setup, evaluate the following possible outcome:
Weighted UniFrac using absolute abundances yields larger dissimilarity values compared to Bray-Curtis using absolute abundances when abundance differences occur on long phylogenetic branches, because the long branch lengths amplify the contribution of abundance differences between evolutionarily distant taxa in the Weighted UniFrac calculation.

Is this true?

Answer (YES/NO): YES